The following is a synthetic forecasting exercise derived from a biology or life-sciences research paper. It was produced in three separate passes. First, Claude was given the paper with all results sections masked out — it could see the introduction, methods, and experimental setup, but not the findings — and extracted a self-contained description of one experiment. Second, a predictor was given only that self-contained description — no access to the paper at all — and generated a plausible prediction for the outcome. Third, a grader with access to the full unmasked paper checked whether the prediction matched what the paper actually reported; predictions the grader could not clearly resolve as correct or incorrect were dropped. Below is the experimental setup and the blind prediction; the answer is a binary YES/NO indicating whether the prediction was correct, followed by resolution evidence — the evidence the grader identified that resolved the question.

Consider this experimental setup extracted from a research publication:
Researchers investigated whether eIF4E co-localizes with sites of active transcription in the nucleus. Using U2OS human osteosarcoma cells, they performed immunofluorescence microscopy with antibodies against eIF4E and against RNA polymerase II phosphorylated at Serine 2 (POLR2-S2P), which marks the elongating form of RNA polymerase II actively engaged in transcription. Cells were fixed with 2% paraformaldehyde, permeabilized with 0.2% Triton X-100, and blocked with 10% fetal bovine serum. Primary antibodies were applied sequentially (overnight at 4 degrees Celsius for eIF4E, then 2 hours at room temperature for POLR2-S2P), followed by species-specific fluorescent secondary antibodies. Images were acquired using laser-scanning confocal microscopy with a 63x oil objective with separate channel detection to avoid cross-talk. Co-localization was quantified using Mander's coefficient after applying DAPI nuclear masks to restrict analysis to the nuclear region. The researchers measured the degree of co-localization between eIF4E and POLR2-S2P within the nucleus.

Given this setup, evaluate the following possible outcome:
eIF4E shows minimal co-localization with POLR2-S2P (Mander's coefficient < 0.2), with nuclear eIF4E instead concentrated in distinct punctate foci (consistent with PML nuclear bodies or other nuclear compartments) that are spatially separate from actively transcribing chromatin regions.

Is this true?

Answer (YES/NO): NO